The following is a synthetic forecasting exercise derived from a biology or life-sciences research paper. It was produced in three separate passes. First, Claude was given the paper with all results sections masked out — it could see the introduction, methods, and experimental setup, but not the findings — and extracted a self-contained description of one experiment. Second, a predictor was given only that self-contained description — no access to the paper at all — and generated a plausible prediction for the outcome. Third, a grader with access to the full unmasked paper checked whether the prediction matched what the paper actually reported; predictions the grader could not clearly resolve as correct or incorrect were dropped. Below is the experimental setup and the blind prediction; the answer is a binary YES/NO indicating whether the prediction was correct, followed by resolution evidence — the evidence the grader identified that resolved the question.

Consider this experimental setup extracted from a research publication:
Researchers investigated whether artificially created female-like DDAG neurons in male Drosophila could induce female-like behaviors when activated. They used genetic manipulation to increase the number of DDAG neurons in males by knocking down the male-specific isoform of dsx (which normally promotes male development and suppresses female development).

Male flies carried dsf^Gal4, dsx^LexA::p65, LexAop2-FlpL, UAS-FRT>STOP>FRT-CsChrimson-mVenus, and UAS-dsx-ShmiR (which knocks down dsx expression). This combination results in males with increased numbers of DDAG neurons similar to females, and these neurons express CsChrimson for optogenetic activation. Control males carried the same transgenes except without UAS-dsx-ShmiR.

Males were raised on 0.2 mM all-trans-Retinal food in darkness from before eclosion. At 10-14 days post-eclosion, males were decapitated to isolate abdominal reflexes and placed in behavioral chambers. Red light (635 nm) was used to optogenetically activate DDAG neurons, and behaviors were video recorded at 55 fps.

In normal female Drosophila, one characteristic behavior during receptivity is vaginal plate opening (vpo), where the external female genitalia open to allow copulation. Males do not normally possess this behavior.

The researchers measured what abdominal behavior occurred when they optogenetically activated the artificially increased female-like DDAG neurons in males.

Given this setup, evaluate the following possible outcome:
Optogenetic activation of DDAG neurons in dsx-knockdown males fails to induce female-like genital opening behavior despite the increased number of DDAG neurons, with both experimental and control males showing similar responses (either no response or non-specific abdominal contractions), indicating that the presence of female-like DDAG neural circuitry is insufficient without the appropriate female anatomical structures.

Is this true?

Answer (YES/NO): NO